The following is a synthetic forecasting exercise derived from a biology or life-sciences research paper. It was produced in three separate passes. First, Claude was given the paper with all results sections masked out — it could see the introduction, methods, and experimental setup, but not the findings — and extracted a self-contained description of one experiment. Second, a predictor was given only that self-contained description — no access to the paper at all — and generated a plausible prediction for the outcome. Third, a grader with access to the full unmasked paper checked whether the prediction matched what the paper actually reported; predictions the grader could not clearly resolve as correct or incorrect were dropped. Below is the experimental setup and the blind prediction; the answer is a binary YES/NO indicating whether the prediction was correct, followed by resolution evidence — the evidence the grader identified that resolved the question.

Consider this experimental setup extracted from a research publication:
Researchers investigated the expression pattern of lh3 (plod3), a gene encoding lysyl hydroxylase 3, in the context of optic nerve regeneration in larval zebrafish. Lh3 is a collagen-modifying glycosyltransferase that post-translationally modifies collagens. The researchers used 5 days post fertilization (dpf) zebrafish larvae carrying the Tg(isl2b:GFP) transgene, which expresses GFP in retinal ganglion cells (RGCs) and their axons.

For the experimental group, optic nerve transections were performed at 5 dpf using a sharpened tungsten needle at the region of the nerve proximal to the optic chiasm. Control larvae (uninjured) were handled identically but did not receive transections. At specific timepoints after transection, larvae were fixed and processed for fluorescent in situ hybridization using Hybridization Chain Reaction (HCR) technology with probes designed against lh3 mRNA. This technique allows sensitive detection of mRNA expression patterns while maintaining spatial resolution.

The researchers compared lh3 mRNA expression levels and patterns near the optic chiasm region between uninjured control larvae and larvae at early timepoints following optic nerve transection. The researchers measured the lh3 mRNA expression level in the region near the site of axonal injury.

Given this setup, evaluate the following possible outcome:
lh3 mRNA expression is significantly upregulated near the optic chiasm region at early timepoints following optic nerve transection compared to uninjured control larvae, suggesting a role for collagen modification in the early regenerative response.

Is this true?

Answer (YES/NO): YES